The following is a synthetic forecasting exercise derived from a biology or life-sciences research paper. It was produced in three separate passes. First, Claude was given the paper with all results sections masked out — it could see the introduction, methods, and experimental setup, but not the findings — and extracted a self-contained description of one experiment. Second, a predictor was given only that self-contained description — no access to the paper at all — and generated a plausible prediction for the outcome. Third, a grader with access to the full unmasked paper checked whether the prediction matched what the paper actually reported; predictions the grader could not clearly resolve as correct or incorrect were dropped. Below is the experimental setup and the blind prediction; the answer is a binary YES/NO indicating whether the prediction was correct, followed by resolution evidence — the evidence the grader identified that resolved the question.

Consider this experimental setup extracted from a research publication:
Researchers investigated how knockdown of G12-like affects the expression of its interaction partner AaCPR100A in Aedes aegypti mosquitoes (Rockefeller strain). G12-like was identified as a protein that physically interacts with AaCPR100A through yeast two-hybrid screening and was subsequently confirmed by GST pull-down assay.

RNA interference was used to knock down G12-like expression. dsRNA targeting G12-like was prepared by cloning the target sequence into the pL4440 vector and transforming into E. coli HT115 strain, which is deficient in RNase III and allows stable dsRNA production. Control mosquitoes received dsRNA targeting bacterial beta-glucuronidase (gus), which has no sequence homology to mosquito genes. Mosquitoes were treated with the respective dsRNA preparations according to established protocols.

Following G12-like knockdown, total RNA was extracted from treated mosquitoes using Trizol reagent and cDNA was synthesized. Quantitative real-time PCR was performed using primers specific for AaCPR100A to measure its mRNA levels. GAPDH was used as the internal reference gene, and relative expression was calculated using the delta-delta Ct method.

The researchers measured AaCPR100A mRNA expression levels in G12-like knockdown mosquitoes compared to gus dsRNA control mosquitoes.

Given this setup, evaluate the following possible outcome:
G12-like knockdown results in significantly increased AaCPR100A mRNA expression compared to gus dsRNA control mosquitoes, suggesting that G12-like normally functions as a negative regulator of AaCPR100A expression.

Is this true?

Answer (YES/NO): YES